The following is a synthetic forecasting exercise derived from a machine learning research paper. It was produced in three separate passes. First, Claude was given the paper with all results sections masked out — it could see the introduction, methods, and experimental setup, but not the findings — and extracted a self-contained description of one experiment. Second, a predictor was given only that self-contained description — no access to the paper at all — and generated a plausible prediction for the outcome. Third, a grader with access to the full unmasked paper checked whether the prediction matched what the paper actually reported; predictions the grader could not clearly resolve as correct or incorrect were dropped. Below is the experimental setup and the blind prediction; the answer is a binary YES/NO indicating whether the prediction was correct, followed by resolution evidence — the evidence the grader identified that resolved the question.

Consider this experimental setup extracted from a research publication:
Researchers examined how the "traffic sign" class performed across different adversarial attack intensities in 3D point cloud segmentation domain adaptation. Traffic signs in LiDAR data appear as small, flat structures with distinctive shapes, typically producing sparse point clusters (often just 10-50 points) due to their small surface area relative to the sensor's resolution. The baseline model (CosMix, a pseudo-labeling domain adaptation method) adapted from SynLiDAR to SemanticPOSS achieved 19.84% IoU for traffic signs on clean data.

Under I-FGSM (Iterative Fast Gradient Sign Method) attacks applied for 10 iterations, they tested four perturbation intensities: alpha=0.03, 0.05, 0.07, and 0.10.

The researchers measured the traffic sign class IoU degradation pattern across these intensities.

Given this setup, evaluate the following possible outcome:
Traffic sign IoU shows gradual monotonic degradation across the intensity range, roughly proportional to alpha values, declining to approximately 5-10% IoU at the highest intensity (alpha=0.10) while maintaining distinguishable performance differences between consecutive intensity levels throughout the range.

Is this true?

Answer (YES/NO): NO